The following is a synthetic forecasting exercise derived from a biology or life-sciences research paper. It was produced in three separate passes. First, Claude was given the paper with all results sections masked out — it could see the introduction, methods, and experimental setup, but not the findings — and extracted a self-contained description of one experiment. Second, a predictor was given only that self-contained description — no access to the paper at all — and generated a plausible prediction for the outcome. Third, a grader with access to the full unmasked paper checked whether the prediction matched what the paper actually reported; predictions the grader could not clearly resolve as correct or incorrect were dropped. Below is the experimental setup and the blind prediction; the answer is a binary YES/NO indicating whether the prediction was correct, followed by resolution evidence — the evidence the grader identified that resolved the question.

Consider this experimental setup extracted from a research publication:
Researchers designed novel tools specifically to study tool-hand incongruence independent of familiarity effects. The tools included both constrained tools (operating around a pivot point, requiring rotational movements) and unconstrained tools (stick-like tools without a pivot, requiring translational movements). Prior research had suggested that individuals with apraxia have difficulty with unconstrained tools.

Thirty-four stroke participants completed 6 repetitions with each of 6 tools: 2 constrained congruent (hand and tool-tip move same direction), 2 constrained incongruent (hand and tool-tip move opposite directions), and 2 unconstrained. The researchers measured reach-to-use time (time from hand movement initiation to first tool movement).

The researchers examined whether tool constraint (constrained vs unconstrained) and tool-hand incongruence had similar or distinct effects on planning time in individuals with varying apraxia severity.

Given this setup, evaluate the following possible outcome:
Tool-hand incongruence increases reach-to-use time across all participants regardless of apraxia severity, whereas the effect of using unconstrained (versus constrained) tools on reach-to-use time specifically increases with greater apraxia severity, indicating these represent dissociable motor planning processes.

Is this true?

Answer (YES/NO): NO